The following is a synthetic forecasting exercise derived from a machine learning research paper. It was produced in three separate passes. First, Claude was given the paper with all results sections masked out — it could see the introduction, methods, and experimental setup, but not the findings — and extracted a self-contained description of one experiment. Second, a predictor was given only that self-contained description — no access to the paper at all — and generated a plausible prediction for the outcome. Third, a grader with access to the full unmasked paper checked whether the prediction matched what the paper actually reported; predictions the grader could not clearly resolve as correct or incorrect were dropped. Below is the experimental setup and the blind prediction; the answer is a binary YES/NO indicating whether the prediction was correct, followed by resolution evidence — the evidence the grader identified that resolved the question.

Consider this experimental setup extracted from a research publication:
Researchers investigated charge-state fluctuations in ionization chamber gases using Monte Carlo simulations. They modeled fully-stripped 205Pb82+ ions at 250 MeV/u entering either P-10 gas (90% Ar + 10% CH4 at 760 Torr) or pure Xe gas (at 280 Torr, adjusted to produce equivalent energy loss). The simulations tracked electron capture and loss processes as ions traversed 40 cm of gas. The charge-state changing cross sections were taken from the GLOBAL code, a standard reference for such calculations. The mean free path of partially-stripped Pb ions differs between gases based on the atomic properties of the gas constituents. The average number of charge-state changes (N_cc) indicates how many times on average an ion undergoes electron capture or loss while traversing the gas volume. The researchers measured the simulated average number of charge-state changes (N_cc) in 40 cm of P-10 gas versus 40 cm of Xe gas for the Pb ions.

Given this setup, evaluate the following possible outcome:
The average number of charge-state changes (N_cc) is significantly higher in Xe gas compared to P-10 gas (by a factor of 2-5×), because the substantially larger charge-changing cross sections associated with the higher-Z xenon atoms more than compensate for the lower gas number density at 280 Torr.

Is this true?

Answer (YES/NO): NO